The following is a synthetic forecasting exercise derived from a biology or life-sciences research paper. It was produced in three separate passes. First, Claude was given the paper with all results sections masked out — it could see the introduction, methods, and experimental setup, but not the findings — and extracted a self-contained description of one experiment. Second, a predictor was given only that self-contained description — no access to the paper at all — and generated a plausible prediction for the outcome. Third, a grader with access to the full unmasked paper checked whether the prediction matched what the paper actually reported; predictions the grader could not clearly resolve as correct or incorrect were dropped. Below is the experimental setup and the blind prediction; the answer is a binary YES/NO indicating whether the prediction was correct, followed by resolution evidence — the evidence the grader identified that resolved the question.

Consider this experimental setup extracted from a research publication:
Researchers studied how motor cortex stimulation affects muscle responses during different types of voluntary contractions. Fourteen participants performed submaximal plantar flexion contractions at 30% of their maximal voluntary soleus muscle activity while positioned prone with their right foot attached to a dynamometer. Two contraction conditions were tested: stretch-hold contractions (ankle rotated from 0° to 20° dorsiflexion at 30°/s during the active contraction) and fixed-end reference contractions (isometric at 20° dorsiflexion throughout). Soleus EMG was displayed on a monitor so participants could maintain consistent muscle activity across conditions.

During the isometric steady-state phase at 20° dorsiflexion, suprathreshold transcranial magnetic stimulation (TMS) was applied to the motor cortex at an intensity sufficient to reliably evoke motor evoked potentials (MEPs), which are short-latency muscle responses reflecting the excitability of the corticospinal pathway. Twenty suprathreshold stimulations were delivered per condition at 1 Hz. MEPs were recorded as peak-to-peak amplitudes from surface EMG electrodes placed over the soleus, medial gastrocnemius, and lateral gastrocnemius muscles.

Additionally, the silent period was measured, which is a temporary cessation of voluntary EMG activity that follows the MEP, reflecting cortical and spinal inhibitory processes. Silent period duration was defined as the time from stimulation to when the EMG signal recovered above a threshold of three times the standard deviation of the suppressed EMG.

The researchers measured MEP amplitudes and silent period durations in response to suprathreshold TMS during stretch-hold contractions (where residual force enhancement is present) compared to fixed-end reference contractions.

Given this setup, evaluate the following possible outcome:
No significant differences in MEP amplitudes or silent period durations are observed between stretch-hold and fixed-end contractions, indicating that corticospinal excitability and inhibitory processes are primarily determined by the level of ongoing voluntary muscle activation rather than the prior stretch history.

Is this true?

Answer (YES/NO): YES